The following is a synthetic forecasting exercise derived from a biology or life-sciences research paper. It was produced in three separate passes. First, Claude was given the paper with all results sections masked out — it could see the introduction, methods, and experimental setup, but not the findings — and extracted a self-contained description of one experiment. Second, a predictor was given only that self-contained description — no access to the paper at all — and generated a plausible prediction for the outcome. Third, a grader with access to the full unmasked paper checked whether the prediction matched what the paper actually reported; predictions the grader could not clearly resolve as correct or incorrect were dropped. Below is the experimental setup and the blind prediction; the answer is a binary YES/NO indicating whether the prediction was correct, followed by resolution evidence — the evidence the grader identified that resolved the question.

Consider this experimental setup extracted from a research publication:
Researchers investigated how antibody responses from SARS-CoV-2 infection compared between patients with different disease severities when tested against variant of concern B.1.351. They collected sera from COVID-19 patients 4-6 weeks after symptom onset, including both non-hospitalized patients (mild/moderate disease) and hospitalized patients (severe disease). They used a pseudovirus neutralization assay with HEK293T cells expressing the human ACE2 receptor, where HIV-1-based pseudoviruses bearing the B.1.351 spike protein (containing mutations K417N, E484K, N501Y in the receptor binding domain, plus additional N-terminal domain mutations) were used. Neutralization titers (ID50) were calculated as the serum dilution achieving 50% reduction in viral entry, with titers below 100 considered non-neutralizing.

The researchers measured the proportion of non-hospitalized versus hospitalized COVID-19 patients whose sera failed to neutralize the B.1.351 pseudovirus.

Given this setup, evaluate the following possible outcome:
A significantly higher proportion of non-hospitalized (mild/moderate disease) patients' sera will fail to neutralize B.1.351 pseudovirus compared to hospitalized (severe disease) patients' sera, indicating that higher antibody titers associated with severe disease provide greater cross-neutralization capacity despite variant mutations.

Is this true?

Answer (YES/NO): YES